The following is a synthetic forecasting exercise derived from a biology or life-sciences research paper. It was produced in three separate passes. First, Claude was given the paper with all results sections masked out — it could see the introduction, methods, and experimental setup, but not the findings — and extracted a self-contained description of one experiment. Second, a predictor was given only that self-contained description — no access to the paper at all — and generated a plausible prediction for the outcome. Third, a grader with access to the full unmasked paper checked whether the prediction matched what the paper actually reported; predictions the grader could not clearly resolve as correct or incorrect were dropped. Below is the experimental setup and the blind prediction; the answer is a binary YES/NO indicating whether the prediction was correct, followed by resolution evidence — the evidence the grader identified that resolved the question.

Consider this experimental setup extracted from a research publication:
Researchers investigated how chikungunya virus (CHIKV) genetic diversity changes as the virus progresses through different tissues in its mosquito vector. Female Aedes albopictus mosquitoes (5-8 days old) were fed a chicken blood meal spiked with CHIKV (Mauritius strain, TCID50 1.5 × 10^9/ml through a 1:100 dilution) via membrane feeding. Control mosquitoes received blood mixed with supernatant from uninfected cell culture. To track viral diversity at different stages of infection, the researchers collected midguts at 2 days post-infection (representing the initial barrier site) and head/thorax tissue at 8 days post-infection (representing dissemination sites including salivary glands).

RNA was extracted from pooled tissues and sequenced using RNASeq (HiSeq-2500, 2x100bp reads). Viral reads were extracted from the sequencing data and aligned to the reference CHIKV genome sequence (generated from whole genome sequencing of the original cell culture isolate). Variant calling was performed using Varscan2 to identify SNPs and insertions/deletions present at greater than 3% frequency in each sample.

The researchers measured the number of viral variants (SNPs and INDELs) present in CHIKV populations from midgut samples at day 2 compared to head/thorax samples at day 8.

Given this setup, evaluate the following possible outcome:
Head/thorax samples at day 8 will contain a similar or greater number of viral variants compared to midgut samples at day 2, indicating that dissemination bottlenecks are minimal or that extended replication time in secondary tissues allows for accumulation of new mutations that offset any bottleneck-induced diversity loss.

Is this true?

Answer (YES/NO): NO